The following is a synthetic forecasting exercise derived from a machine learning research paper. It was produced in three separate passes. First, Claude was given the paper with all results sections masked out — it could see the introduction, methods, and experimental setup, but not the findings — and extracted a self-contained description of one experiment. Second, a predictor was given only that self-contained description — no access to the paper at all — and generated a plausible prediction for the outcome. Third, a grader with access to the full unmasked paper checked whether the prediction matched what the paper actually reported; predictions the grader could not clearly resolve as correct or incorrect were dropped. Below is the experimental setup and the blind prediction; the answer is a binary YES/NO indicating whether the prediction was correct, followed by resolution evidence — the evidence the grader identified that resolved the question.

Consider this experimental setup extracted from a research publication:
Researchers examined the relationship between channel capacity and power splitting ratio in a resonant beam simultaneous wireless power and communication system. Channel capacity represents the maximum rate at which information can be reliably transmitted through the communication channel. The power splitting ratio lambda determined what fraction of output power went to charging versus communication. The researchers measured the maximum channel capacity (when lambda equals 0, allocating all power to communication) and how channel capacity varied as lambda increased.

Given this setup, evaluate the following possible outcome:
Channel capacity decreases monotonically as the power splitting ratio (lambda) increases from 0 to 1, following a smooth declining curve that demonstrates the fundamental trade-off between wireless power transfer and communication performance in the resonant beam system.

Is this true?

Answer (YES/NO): NO